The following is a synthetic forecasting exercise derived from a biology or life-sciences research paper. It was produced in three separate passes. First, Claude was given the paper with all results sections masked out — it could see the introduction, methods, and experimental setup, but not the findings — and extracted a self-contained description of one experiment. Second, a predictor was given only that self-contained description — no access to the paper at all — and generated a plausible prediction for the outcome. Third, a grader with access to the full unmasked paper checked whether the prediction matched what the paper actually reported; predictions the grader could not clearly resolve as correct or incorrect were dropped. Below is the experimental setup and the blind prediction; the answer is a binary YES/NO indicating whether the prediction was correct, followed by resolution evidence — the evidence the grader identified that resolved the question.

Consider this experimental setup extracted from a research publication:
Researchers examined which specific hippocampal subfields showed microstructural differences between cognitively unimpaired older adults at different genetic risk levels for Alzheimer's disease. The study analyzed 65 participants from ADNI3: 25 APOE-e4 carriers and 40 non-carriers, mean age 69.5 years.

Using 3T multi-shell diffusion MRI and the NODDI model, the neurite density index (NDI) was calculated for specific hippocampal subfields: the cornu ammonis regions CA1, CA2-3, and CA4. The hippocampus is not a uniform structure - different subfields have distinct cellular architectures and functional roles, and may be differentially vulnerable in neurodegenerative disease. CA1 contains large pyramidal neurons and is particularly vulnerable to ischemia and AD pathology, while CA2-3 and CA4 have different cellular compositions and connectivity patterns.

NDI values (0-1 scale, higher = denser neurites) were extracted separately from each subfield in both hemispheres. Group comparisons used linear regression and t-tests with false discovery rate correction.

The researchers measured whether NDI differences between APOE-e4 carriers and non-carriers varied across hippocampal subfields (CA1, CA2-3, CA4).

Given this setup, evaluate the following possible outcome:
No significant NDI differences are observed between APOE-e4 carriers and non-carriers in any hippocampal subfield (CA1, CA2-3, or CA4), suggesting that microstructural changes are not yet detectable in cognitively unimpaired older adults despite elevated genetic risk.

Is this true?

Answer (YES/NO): NO